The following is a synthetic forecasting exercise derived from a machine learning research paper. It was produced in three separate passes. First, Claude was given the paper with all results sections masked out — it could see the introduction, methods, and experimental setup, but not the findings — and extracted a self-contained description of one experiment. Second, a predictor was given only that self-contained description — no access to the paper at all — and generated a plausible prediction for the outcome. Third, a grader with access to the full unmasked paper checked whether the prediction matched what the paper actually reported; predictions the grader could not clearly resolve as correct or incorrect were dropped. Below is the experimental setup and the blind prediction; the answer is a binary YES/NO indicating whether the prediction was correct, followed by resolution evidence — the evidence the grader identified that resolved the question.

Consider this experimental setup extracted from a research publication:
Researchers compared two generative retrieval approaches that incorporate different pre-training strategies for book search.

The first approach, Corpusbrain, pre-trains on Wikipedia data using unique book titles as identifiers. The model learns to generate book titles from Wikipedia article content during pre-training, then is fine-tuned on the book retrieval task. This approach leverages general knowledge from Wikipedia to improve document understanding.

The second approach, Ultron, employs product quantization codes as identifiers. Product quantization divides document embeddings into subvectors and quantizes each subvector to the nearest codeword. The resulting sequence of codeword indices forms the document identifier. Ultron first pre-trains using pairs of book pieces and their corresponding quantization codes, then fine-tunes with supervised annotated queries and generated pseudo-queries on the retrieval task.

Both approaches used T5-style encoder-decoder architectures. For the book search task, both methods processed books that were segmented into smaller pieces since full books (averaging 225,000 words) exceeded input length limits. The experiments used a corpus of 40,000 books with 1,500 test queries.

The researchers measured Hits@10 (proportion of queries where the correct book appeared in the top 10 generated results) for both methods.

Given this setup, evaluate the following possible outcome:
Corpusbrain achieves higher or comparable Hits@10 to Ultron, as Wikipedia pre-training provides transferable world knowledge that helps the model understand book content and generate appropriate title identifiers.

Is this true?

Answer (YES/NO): YES